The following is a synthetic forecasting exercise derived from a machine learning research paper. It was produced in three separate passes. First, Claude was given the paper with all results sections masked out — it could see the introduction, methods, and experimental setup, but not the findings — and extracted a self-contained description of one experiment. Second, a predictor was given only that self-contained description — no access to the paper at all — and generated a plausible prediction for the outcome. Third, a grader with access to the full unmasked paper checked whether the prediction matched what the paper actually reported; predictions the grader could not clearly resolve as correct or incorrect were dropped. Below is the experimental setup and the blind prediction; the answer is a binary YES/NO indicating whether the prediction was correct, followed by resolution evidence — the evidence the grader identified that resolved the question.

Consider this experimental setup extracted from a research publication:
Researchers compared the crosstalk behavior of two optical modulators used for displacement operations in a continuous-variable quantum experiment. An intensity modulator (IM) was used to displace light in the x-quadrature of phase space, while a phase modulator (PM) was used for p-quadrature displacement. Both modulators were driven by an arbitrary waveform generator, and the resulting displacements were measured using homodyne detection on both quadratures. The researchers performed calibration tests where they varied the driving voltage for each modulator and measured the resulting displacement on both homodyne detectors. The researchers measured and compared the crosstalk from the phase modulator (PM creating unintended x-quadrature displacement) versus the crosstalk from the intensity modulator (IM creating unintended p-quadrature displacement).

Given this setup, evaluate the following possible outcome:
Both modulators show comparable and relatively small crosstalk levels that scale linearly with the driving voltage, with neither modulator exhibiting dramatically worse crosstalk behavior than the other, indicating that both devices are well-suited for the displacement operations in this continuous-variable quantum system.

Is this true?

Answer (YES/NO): NO